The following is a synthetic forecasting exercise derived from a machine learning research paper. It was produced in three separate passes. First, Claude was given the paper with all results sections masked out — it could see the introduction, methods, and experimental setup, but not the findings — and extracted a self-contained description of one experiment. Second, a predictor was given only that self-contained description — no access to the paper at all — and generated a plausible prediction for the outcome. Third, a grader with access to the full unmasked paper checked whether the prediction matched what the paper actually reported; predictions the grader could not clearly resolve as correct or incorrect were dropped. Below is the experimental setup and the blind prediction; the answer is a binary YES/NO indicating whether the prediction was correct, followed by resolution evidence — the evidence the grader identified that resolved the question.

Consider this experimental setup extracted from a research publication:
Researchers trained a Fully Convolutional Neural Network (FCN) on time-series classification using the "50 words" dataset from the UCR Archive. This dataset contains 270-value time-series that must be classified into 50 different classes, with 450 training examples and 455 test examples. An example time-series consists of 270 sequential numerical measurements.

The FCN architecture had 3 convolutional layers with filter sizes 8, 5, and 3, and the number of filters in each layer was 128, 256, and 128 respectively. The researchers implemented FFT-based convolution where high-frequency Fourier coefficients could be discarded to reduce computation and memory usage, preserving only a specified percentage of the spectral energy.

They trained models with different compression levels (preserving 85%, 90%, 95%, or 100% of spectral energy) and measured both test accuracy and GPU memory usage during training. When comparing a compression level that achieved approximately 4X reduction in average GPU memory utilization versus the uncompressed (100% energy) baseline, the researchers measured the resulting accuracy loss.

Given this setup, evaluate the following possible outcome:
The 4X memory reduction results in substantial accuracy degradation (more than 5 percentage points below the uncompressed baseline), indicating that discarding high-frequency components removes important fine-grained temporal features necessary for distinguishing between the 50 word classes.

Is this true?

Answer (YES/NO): NO